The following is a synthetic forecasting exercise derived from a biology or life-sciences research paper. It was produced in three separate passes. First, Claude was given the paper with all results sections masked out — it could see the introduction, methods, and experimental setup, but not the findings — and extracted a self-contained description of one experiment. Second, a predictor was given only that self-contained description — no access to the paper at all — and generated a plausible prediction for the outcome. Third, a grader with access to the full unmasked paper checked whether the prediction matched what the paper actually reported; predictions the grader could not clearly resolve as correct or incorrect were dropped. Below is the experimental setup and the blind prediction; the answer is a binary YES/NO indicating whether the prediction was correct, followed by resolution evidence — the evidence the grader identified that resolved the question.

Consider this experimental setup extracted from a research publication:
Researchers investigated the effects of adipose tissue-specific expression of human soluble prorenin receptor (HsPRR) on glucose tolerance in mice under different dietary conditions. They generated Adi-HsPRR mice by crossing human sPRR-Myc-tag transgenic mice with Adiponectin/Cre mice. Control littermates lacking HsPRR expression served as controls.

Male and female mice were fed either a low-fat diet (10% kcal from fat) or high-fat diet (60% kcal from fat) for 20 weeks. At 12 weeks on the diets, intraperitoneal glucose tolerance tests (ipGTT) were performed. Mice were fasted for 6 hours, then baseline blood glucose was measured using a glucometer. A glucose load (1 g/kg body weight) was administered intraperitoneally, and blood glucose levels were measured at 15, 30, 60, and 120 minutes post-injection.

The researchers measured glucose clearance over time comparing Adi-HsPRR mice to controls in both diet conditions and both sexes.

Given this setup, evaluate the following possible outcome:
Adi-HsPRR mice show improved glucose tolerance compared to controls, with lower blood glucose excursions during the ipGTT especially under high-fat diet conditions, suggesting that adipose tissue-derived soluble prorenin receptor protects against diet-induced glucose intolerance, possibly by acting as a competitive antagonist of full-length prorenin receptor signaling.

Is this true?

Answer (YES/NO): NO